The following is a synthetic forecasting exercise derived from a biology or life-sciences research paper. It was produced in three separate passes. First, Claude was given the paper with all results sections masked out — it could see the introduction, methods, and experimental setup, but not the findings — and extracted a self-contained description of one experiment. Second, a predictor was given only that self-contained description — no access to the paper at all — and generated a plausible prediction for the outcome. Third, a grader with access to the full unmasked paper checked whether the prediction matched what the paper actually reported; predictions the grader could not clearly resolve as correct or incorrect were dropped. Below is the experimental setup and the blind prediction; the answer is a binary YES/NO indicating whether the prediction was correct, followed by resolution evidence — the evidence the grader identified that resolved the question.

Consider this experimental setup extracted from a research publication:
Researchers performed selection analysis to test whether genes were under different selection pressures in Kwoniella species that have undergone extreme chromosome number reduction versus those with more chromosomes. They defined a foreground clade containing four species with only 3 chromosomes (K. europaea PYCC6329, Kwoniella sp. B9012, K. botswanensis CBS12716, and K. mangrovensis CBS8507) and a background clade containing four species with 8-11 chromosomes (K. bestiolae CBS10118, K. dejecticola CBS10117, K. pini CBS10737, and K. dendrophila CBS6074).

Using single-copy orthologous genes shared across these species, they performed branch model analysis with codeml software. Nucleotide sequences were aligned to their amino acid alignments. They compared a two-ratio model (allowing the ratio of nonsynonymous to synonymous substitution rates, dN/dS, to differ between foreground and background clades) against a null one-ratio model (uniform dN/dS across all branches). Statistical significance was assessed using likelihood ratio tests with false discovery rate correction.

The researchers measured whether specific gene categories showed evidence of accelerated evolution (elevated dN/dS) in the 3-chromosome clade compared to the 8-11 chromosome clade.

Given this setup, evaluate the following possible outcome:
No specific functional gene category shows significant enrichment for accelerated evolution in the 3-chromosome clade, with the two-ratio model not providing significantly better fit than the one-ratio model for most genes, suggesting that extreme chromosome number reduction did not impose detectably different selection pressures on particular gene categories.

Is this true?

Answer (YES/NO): NO